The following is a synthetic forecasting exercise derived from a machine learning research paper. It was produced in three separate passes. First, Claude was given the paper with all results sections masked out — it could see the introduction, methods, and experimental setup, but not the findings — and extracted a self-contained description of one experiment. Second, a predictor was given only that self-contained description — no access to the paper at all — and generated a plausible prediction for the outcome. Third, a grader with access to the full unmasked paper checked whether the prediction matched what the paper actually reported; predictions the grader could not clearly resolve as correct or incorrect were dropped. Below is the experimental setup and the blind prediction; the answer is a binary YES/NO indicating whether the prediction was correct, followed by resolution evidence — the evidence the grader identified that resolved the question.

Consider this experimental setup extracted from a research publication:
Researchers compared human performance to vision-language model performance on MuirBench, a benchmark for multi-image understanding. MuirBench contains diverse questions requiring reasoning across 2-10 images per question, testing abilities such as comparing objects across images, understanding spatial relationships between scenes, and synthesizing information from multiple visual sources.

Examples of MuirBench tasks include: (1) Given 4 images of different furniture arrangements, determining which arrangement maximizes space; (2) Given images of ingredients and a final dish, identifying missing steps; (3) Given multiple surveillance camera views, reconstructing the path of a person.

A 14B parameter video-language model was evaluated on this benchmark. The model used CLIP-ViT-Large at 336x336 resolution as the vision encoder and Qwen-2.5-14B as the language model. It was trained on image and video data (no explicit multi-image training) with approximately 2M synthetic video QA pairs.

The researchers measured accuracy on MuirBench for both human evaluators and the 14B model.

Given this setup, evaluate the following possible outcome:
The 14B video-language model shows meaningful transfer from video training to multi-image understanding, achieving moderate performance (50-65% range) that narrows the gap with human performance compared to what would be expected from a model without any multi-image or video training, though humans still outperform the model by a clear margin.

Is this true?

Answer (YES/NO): YES